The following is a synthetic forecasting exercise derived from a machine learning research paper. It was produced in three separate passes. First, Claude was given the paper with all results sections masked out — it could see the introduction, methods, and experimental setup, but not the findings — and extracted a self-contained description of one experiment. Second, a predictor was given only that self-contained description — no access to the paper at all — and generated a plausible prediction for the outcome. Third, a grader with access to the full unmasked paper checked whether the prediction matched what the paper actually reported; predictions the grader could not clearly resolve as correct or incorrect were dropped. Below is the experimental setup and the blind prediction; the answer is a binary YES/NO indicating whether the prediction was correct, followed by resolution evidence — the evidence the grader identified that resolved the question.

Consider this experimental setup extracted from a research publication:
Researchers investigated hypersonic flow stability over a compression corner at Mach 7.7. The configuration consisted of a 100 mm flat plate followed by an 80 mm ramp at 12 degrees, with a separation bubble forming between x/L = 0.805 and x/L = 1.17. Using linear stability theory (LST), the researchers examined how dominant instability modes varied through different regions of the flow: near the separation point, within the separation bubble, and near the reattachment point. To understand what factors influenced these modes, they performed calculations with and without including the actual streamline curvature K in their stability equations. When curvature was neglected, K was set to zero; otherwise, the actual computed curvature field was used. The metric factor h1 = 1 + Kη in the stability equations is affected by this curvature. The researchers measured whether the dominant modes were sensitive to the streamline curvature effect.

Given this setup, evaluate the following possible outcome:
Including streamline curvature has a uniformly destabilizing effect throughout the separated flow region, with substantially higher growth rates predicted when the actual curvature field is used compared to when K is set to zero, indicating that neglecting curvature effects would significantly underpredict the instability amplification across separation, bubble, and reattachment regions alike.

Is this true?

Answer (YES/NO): NO